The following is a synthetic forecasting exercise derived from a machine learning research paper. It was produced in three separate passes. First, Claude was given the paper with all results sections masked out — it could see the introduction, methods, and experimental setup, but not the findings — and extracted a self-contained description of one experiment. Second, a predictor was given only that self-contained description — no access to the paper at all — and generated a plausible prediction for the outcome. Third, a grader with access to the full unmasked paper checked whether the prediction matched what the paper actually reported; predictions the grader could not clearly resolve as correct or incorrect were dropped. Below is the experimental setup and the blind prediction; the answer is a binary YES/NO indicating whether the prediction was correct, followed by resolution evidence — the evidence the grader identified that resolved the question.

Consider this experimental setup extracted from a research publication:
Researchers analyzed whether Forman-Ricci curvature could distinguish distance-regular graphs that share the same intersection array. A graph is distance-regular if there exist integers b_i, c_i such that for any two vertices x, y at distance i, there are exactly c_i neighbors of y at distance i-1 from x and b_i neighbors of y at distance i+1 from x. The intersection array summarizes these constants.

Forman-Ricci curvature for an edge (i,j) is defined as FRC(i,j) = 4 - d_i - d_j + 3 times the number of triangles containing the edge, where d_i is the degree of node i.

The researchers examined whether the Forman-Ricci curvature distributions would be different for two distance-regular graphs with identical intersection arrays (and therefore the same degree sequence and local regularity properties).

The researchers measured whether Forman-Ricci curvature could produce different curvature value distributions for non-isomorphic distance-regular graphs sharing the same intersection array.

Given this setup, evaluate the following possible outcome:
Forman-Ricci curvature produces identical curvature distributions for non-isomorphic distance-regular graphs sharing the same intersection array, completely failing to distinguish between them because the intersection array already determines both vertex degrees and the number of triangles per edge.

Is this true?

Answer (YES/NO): YES